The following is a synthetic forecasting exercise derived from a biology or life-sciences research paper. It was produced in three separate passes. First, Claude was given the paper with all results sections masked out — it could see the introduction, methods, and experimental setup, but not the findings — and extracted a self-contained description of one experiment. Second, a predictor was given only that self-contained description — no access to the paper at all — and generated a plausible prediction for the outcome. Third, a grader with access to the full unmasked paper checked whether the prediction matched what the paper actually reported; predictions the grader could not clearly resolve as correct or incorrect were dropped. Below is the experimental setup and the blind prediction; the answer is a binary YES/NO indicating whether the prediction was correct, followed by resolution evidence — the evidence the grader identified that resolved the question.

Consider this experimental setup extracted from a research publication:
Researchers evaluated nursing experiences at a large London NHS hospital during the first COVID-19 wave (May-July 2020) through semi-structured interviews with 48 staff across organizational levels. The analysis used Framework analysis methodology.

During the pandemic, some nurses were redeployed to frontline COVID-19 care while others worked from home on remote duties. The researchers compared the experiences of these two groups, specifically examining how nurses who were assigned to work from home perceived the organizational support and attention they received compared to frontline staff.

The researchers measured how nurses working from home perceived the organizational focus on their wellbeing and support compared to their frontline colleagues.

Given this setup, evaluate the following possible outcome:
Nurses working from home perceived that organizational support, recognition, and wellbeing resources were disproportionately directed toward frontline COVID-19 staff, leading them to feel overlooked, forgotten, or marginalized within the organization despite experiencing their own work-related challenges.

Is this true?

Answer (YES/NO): YES